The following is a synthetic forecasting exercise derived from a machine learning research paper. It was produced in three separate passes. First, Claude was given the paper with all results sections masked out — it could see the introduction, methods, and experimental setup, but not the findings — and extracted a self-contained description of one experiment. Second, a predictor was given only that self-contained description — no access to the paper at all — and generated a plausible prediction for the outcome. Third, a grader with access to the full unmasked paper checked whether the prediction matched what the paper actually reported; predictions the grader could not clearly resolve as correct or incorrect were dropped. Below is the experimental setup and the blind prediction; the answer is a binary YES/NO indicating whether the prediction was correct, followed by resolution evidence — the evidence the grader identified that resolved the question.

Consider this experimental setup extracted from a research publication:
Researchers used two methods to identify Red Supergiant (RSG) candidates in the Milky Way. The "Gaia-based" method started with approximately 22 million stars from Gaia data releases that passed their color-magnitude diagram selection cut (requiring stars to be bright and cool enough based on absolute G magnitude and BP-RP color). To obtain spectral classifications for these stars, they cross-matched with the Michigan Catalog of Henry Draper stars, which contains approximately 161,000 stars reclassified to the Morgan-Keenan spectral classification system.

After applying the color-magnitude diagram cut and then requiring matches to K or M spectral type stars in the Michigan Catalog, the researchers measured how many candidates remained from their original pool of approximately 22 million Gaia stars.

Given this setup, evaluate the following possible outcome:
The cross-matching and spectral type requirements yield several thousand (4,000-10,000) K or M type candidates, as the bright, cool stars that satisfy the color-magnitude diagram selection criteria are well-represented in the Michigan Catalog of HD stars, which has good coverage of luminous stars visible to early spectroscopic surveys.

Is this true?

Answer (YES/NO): NO